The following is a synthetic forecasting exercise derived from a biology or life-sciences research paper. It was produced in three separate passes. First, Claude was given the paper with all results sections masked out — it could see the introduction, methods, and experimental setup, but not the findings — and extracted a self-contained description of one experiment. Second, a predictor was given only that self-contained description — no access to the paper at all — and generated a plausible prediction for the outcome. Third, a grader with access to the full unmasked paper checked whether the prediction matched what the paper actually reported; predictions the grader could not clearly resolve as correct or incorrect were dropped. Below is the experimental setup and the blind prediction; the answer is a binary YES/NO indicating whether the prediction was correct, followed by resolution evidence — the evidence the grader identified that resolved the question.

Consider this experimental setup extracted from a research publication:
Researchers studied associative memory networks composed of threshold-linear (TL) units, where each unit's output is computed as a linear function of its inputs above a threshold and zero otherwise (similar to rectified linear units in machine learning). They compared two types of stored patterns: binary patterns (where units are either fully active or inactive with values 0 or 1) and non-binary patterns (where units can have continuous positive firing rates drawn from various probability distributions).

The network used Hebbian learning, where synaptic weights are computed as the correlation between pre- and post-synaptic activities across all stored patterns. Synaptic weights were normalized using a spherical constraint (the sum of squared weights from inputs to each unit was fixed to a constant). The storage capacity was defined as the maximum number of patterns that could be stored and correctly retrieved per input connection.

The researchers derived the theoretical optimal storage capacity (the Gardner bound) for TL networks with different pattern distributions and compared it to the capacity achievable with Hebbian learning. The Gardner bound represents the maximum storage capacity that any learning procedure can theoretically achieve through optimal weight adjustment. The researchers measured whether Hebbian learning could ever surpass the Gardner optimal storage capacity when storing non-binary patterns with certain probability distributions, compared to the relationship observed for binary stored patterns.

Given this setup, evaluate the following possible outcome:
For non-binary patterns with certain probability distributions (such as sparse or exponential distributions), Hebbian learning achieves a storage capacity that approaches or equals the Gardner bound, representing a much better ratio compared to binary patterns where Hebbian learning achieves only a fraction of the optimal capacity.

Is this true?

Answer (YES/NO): YES